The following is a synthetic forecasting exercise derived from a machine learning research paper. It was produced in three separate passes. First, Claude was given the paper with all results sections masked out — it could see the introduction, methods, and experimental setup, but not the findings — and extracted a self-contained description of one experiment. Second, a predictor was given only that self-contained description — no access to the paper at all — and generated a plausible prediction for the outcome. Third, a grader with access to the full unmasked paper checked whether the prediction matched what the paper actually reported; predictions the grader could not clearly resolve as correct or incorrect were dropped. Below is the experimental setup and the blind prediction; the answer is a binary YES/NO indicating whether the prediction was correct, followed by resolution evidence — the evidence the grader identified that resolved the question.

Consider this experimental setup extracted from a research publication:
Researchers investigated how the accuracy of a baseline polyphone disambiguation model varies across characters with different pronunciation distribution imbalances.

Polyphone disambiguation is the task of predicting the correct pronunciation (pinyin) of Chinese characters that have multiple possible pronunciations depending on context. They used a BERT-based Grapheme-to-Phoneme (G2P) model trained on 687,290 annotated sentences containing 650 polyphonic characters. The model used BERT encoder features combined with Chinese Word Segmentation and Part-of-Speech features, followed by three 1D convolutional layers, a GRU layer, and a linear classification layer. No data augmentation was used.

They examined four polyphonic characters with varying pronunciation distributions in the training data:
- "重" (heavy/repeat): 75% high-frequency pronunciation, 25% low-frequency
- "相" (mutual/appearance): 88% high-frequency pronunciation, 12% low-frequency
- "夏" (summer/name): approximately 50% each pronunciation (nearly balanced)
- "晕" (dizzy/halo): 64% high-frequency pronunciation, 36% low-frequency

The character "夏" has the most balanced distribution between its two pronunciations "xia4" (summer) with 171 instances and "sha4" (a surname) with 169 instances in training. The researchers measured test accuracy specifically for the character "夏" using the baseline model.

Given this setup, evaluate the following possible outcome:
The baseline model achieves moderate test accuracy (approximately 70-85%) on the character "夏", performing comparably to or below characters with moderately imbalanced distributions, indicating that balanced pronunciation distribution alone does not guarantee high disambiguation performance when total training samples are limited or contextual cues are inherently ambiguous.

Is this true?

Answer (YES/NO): NO